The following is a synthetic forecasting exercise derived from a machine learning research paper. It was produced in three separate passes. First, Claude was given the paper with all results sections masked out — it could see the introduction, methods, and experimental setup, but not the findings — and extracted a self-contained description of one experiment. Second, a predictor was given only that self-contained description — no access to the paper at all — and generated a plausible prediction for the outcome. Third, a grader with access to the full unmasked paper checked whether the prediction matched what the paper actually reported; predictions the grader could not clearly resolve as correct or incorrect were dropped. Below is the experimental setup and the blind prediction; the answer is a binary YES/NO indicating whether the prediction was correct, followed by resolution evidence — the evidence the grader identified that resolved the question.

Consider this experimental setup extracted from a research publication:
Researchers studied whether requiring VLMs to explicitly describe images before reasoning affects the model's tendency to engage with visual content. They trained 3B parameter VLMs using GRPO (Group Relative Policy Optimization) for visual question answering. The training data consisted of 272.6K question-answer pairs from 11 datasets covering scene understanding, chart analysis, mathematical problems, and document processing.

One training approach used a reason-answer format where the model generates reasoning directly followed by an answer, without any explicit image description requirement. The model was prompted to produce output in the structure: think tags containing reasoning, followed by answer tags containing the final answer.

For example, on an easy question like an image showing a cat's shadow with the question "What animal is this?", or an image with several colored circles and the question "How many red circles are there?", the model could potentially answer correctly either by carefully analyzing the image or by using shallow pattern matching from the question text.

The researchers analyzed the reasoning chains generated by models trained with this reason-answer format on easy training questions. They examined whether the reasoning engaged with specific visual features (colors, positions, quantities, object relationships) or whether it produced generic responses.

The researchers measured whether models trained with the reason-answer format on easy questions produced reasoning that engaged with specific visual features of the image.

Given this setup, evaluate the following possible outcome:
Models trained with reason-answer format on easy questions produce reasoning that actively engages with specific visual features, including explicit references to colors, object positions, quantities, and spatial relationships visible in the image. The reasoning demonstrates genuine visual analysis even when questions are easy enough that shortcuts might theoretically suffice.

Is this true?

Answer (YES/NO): NO